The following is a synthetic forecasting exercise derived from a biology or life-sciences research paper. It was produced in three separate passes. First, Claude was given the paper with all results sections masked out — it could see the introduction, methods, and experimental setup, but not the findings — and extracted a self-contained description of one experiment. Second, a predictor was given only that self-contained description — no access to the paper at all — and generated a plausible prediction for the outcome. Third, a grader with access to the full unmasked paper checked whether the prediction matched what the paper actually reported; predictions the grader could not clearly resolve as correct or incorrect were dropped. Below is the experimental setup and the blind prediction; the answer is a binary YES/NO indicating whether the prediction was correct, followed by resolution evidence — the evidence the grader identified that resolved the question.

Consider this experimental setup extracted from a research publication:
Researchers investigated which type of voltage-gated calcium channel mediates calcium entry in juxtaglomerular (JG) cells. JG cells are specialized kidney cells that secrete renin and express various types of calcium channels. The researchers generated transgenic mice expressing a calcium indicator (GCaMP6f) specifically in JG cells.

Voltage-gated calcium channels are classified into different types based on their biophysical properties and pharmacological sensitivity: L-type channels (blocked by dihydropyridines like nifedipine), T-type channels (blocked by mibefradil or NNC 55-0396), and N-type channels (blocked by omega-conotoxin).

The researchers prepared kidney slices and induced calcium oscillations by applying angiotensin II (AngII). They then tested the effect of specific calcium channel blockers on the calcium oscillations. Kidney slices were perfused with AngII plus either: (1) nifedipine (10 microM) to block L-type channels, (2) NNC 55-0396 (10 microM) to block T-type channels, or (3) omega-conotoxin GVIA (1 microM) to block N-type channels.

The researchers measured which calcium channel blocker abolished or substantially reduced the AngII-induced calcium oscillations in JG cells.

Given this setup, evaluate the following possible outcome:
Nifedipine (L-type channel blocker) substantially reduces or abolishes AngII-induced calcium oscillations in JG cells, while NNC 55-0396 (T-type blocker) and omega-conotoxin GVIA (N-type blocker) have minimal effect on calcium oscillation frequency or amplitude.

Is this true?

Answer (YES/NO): NO